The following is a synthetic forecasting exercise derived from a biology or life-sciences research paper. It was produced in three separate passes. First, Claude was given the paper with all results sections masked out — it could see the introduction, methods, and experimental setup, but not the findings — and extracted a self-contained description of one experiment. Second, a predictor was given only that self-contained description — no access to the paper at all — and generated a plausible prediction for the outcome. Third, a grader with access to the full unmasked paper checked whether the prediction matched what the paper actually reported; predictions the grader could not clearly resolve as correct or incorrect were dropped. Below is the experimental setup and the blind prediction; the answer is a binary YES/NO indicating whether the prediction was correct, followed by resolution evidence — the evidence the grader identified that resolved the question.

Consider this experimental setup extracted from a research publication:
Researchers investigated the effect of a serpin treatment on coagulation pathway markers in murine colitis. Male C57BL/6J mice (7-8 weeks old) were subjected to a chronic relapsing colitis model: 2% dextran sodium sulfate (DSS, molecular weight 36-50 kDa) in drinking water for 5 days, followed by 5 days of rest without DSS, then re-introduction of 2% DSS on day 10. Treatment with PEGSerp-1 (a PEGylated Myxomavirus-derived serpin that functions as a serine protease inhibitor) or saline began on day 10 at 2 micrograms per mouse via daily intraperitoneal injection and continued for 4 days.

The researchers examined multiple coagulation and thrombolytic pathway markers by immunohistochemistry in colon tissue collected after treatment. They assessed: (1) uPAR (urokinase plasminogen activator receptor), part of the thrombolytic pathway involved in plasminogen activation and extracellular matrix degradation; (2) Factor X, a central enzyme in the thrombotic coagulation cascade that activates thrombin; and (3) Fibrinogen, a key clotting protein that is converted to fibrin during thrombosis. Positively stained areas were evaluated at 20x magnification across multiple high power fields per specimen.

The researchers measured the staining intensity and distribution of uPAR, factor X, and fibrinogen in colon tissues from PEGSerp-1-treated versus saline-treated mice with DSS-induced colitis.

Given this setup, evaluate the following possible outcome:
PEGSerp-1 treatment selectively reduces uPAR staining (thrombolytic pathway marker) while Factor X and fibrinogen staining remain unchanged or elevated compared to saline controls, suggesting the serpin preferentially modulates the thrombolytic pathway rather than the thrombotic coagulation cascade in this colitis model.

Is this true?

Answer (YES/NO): NO